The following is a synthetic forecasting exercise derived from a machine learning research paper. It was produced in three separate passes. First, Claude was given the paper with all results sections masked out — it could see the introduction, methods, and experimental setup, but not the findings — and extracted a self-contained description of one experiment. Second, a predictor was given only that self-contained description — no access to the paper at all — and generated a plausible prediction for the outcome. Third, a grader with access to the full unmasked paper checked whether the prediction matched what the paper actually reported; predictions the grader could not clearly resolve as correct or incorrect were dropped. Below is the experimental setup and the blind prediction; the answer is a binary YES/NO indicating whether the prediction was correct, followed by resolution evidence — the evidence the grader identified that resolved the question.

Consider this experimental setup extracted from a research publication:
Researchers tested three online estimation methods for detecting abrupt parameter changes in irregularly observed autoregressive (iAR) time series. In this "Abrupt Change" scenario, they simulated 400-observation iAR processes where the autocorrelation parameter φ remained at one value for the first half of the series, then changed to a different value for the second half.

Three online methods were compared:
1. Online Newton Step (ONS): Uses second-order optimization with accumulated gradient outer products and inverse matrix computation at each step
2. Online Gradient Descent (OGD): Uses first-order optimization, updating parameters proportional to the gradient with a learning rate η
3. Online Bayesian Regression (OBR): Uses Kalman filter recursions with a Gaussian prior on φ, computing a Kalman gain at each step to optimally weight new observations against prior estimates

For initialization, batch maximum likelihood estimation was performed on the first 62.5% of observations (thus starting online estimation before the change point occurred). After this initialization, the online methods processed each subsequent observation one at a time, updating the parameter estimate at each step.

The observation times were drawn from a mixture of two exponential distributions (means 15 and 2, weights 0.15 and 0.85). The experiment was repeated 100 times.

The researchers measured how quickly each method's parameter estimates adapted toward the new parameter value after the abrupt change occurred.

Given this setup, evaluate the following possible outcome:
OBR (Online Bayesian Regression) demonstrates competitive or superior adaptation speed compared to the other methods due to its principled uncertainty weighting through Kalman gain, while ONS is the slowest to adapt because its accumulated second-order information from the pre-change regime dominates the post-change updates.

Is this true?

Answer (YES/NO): NO